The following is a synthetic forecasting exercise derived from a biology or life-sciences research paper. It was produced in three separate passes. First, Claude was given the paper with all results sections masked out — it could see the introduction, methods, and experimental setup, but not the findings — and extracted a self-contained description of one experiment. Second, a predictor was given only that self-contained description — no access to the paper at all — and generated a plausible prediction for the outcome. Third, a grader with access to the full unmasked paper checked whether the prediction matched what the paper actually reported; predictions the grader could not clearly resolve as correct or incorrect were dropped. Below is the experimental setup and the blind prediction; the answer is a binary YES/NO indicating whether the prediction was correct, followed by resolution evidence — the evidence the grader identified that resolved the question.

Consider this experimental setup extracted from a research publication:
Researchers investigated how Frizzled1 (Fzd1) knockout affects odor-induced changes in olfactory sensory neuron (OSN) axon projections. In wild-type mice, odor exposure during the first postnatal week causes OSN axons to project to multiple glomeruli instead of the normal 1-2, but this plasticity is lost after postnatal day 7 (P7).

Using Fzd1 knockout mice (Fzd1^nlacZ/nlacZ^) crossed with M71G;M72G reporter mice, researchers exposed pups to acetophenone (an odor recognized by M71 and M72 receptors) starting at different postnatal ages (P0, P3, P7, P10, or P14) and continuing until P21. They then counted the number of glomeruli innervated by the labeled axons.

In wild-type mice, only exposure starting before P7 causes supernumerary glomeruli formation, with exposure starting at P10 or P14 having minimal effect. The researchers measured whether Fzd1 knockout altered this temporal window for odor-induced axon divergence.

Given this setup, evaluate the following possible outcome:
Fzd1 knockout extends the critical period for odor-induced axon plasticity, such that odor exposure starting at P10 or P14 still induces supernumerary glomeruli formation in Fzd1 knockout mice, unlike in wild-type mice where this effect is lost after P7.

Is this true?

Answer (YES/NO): YES